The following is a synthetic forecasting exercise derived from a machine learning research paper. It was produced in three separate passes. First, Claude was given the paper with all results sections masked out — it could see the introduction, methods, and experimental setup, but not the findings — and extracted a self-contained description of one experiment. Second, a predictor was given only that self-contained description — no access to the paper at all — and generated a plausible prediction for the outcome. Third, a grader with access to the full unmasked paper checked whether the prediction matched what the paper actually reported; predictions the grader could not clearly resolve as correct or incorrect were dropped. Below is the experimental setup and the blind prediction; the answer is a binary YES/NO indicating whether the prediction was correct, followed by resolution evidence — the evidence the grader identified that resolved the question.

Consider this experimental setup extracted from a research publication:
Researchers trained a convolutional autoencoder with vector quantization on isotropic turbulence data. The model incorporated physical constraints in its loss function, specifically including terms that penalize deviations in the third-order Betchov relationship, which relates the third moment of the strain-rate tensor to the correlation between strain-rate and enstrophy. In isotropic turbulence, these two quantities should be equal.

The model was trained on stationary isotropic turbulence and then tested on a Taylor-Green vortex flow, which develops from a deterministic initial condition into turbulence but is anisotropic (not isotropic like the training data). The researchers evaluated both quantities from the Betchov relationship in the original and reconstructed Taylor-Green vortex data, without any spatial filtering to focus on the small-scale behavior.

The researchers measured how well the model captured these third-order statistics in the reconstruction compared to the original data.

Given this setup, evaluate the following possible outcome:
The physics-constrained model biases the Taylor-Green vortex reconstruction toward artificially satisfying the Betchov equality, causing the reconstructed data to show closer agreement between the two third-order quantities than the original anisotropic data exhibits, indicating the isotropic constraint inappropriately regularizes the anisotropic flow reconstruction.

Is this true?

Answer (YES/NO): NO